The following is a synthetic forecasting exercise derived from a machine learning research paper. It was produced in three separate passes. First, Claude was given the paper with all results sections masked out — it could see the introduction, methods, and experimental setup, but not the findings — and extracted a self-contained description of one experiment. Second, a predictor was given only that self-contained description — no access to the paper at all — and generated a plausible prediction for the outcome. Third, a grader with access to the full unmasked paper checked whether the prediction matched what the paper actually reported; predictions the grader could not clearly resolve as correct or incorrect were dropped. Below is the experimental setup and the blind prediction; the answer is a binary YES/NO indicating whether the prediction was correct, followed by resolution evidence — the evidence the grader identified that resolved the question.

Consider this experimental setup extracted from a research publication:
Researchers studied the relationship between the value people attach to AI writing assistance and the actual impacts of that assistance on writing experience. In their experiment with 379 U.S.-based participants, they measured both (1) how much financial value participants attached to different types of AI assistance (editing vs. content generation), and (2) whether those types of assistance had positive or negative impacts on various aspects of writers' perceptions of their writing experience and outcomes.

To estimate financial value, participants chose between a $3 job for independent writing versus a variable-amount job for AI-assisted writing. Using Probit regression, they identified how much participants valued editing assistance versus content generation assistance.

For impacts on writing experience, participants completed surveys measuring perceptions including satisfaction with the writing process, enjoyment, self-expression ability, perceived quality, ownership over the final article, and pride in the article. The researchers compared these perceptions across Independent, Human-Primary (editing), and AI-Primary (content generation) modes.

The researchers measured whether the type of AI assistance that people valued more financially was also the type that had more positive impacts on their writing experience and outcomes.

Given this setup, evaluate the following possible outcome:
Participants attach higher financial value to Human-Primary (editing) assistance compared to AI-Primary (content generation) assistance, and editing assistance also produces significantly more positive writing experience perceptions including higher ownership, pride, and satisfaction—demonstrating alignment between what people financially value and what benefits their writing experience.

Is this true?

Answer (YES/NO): NO